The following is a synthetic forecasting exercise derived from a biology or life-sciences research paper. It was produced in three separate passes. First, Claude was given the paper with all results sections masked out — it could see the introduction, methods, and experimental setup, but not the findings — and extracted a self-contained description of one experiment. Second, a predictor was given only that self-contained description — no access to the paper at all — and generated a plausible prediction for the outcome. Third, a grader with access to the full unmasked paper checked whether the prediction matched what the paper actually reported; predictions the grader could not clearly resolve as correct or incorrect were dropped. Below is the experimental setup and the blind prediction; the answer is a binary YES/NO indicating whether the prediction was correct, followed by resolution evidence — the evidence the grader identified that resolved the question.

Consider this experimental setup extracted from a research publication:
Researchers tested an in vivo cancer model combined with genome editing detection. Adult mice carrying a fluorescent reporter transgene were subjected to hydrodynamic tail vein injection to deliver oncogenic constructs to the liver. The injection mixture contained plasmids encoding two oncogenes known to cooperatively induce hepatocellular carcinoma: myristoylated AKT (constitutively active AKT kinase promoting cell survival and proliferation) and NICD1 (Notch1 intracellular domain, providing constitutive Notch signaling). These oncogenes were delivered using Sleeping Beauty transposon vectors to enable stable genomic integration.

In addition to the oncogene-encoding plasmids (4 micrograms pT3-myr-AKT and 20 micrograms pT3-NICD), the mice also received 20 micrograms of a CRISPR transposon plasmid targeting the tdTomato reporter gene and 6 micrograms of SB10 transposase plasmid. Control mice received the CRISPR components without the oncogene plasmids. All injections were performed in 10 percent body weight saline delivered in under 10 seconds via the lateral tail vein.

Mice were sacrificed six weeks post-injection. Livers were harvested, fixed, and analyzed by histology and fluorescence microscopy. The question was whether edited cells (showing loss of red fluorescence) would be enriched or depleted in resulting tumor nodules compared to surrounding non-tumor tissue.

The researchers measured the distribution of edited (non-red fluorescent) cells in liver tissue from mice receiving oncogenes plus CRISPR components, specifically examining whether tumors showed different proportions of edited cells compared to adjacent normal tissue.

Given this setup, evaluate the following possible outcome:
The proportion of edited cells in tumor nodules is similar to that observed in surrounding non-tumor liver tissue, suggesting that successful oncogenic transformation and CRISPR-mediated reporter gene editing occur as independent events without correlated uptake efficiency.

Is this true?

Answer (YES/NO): NO